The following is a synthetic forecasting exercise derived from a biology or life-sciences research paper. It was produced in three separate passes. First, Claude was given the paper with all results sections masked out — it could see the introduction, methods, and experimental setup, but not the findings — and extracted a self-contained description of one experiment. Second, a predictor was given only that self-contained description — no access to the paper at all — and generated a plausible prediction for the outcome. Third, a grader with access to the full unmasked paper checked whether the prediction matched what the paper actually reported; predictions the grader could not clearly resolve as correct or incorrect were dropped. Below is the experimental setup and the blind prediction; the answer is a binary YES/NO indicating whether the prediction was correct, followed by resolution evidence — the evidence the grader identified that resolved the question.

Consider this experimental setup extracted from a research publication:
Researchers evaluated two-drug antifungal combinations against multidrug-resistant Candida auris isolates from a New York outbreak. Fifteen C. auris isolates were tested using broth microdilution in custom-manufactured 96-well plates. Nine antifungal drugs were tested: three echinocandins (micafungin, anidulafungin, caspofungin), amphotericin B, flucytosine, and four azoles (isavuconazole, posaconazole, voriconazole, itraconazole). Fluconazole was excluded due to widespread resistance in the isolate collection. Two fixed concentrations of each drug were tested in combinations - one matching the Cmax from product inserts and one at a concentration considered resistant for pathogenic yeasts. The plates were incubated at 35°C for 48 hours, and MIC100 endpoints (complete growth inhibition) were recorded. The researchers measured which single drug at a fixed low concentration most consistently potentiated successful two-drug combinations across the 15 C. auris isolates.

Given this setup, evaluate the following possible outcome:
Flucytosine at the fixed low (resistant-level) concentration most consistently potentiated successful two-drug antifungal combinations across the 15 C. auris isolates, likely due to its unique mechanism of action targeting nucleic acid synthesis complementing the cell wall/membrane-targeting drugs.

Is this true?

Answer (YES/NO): YES